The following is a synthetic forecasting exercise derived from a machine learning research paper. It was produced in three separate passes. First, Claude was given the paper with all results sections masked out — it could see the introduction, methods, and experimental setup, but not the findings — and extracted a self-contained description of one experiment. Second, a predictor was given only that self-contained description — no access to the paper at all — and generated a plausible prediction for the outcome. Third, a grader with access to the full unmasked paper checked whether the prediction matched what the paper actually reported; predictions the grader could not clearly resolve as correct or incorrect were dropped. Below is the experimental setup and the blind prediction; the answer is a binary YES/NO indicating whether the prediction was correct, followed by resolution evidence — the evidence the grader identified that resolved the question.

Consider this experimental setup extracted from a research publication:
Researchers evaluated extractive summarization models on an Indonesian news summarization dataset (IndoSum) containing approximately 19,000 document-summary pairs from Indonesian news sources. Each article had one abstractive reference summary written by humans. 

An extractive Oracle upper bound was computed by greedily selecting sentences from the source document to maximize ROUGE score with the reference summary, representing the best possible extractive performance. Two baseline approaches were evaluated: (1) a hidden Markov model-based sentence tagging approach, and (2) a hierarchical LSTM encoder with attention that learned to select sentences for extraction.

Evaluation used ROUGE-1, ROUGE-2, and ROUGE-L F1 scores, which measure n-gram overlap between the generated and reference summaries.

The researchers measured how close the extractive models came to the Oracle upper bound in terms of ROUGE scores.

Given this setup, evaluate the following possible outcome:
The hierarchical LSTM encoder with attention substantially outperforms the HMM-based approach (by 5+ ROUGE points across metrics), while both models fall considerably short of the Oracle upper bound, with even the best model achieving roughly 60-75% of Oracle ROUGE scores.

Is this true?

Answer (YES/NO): NO